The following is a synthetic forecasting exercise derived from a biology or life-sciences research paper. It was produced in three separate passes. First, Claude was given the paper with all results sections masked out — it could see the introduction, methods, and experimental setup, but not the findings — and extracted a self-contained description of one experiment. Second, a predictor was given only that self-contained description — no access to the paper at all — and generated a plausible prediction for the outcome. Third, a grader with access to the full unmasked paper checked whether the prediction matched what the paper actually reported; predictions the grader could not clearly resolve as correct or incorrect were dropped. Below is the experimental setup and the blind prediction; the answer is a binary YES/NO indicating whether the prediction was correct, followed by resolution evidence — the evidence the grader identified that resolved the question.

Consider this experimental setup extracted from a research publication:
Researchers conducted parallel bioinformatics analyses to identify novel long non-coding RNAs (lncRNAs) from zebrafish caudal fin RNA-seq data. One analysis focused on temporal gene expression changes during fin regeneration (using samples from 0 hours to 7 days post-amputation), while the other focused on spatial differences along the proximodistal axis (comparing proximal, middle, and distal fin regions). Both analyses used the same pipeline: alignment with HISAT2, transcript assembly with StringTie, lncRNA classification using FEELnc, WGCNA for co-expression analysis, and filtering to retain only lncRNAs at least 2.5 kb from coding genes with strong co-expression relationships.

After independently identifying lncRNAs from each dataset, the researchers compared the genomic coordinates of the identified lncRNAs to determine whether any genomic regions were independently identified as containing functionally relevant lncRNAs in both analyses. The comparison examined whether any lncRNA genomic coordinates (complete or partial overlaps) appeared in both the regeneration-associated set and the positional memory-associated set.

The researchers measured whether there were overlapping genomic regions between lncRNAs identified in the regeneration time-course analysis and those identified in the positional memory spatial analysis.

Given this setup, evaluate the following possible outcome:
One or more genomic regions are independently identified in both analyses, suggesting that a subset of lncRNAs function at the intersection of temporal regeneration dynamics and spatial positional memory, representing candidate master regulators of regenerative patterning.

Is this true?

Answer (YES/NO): YES